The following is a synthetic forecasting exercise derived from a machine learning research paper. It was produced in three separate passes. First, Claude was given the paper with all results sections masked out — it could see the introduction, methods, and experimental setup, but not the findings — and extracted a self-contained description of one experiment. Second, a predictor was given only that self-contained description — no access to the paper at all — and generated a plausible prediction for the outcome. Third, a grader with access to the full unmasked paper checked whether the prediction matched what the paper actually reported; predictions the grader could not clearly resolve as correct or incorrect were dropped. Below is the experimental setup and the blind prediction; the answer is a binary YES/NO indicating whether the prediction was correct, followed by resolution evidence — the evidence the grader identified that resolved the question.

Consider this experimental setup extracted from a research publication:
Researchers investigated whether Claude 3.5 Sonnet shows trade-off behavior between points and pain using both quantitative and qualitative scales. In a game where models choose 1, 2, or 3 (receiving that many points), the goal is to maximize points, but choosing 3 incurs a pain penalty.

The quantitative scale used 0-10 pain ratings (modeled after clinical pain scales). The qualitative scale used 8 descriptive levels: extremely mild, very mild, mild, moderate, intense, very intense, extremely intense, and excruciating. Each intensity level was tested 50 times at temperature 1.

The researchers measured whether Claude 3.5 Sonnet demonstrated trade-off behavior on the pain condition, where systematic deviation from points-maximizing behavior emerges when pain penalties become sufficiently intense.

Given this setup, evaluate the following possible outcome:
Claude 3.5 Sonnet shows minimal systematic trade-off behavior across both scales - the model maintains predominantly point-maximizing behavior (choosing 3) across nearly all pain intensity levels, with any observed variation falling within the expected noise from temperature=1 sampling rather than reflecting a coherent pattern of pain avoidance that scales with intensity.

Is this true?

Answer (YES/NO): NO